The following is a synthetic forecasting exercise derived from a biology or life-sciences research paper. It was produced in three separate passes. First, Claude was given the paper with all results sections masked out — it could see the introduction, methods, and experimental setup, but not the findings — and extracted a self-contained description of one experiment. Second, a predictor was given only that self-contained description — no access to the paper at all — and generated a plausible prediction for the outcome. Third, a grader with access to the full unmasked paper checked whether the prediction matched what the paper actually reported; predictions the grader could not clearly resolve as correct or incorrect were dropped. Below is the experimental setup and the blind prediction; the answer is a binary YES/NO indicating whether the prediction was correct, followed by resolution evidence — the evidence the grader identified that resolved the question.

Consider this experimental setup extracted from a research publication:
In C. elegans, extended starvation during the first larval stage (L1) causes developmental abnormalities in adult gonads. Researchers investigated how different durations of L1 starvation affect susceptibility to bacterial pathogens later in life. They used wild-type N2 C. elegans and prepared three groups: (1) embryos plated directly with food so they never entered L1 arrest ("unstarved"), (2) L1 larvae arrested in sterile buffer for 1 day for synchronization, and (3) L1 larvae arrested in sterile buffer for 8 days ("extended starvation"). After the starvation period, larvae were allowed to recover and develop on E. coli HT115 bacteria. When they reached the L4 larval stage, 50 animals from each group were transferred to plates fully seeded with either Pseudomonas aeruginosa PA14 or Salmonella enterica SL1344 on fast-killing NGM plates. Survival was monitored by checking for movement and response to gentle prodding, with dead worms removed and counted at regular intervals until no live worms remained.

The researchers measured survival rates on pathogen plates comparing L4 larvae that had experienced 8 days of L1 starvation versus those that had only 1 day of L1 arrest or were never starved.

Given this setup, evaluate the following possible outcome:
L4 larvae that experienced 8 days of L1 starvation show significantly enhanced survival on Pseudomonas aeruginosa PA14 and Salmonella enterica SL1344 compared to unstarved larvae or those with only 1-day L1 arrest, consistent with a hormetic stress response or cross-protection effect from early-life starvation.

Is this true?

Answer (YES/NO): YES